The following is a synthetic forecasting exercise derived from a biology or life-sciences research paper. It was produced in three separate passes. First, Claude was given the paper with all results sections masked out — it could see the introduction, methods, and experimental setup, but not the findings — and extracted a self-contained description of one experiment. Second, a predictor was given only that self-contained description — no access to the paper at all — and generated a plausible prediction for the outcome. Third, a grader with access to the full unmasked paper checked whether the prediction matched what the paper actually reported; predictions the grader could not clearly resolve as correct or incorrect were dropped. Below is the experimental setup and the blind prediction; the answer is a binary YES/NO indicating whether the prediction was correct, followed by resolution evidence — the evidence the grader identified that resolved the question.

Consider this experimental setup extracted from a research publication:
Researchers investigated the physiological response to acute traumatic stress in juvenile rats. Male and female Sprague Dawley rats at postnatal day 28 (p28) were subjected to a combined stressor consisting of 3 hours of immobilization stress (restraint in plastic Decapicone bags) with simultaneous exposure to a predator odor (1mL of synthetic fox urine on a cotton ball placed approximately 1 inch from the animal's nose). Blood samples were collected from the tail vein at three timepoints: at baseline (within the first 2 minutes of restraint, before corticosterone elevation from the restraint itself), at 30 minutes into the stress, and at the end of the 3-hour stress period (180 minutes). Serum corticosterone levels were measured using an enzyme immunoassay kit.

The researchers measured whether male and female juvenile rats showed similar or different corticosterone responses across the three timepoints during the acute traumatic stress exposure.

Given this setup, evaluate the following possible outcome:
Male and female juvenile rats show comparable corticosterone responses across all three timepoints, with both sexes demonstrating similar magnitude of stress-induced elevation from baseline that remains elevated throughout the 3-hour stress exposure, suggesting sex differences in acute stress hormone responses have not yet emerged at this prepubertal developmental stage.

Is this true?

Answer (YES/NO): NO